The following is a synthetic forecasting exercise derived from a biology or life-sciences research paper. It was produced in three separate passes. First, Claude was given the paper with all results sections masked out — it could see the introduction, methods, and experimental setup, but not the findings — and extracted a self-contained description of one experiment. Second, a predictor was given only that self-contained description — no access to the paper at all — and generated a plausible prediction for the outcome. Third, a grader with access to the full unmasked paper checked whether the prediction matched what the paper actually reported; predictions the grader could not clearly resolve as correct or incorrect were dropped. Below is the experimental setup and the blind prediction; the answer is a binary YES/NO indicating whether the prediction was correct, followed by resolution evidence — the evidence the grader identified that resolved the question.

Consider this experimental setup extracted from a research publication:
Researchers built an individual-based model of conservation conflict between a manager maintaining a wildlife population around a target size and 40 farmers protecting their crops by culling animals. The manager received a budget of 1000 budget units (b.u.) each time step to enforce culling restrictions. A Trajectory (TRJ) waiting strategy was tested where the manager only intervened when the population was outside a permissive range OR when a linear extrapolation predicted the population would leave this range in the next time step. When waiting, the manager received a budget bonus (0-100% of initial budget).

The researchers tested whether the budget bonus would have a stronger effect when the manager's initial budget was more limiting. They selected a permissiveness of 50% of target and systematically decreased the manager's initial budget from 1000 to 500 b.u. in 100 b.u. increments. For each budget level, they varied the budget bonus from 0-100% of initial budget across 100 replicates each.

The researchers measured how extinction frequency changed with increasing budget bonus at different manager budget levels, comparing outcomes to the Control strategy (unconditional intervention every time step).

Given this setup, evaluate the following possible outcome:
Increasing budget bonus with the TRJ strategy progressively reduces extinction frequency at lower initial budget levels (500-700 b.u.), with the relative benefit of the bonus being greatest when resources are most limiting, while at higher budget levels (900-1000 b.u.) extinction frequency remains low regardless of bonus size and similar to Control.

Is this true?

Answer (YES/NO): NO